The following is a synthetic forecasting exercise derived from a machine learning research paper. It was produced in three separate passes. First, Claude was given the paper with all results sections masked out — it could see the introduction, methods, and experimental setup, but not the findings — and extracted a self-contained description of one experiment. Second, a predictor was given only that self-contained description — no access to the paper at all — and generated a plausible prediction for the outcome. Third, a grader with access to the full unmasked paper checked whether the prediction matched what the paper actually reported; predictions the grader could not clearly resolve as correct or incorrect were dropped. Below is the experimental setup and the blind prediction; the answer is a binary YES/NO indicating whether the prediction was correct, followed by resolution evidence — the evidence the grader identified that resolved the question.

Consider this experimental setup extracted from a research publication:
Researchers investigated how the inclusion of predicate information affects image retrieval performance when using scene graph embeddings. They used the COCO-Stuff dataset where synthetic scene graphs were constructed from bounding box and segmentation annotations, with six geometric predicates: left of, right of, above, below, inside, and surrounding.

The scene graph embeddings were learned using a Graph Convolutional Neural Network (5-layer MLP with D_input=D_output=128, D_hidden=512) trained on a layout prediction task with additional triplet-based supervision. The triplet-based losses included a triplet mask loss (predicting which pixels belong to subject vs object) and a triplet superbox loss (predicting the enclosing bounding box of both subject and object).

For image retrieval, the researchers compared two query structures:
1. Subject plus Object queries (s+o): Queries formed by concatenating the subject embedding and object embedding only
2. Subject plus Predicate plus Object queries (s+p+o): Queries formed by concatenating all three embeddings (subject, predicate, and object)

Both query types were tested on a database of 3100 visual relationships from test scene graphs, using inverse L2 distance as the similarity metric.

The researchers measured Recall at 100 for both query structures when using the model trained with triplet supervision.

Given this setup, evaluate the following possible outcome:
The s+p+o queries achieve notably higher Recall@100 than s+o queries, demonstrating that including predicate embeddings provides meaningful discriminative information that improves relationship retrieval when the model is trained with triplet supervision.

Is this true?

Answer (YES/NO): NO